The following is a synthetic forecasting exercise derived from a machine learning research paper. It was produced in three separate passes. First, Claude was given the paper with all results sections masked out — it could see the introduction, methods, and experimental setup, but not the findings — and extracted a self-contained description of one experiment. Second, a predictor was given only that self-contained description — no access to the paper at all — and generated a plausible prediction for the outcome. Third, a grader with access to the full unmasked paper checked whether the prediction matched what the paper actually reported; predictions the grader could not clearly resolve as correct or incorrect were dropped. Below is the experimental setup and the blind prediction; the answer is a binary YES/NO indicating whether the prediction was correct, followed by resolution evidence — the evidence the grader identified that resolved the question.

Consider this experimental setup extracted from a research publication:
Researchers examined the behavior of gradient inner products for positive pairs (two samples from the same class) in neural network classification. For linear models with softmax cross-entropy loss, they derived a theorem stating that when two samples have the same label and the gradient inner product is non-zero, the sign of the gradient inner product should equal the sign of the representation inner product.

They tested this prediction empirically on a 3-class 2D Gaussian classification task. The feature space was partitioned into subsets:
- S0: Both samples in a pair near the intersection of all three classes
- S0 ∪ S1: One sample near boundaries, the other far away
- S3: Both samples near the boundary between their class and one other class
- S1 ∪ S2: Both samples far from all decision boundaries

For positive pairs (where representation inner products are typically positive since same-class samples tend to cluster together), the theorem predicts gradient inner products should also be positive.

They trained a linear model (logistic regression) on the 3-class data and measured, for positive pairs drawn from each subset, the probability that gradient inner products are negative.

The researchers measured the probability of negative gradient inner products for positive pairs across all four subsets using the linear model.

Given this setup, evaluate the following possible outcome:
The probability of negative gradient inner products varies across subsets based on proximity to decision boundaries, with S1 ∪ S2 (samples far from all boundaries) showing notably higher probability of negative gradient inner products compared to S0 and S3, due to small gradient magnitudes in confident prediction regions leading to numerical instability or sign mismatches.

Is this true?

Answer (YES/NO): NO